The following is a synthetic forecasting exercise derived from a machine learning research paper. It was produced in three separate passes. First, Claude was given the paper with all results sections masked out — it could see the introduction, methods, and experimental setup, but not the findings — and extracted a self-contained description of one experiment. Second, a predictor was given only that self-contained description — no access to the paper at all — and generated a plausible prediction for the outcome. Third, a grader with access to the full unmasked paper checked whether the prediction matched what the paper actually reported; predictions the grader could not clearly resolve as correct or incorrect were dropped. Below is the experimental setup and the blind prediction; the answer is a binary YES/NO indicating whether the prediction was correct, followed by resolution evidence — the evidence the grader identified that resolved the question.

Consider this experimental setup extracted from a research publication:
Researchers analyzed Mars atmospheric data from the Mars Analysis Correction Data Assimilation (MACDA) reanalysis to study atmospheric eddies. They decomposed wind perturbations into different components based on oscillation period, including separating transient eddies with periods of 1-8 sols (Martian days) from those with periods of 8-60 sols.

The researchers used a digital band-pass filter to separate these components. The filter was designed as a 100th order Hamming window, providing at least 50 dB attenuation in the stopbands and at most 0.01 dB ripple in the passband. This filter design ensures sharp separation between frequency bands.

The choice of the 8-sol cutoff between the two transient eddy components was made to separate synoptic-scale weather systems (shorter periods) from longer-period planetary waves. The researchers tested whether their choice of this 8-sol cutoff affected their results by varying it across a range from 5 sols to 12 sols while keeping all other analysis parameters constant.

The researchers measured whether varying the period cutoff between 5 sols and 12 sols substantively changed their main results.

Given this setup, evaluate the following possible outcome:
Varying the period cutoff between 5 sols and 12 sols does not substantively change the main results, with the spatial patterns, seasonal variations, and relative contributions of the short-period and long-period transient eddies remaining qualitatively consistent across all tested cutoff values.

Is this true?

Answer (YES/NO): YES